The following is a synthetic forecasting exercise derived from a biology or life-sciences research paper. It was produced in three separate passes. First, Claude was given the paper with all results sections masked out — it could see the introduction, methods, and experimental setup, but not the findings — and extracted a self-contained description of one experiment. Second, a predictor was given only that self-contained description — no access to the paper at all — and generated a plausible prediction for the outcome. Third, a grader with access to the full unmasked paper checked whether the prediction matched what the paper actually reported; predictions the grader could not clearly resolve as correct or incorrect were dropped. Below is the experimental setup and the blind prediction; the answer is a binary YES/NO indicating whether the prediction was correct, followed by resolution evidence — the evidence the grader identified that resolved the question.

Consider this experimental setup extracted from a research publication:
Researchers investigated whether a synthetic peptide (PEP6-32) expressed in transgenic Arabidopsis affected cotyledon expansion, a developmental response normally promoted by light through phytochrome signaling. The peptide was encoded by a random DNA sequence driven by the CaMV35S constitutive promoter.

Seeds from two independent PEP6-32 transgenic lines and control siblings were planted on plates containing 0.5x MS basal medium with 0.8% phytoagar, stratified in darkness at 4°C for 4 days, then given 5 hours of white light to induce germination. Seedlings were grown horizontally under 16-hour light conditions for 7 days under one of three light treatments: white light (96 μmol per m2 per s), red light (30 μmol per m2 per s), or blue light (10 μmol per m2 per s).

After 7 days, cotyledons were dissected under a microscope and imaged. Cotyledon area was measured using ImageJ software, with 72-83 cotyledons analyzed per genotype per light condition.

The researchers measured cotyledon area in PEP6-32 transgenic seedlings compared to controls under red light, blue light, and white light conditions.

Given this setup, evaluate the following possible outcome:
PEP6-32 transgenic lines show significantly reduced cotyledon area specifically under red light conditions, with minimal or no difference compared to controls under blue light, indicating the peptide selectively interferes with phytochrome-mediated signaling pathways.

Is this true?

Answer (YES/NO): NO